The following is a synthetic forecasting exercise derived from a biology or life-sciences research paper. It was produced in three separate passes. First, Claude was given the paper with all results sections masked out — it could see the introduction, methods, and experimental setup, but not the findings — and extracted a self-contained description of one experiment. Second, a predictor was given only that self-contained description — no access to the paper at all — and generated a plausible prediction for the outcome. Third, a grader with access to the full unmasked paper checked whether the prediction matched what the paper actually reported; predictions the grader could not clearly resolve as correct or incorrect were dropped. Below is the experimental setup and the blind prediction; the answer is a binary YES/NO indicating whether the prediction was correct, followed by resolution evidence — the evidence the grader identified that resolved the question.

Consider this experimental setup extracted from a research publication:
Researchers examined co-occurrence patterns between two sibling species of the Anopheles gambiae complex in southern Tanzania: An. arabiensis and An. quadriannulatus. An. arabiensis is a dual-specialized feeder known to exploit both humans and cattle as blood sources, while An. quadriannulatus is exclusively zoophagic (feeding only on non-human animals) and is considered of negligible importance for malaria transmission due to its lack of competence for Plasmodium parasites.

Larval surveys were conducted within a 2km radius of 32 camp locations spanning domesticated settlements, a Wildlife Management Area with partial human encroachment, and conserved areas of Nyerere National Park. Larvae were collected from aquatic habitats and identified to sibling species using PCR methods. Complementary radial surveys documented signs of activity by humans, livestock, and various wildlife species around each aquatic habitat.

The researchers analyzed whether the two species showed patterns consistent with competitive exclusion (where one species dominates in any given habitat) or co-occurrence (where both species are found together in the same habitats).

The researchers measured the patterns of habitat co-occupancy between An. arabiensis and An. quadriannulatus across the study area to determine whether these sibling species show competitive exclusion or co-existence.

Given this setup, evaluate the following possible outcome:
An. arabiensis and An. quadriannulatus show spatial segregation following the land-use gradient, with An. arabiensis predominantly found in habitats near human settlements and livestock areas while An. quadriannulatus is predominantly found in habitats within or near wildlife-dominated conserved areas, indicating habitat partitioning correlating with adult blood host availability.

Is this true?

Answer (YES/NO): YES